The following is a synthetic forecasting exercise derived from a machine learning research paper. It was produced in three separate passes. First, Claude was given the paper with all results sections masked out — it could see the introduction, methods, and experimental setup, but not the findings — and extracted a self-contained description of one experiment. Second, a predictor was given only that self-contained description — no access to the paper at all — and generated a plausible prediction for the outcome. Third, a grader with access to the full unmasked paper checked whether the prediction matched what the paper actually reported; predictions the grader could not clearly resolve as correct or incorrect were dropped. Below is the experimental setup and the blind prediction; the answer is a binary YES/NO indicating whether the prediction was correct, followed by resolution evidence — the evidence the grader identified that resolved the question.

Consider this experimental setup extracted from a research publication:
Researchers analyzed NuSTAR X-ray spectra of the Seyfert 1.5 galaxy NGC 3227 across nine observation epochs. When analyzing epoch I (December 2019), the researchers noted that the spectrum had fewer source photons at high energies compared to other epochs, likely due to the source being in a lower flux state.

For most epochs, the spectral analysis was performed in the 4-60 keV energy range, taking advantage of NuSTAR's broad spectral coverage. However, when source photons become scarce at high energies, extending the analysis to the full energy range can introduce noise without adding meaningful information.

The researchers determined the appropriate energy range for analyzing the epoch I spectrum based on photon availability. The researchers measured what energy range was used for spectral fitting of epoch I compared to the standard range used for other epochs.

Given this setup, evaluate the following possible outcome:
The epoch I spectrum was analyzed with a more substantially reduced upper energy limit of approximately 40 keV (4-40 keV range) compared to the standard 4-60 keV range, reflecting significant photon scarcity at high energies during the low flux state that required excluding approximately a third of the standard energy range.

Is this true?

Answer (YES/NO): NO